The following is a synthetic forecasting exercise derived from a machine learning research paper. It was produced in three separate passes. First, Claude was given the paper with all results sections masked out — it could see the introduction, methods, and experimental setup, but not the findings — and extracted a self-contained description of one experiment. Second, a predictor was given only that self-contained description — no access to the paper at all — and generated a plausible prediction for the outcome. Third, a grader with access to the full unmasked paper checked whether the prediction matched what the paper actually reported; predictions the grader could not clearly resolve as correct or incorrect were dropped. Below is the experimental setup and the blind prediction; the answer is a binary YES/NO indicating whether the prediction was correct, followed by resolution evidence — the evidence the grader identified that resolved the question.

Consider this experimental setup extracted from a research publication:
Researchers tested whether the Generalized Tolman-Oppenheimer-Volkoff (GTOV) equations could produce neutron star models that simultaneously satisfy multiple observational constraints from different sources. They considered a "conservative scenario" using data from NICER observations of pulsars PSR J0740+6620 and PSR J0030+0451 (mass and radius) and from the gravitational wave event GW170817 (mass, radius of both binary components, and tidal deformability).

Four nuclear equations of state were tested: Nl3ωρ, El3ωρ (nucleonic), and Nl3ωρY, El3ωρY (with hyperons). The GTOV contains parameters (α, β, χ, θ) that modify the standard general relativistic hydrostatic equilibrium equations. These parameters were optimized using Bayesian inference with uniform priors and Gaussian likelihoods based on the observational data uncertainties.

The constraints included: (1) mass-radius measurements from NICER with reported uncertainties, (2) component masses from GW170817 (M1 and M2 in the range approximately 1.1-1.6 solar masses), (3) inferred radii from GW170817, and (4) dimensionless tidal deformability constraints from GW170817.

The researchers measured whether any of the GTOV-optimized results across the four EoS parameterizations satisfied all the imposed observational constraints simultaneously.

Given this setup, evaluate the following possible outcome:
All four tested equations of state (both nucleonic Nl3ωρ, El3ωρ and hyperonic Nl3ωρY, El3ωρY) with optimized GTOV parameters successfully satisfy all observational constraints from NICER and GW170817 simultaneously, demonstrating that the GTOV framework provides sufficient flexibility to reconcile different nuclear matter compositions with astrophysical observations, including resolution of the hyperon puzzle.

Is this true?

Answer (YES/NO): NO